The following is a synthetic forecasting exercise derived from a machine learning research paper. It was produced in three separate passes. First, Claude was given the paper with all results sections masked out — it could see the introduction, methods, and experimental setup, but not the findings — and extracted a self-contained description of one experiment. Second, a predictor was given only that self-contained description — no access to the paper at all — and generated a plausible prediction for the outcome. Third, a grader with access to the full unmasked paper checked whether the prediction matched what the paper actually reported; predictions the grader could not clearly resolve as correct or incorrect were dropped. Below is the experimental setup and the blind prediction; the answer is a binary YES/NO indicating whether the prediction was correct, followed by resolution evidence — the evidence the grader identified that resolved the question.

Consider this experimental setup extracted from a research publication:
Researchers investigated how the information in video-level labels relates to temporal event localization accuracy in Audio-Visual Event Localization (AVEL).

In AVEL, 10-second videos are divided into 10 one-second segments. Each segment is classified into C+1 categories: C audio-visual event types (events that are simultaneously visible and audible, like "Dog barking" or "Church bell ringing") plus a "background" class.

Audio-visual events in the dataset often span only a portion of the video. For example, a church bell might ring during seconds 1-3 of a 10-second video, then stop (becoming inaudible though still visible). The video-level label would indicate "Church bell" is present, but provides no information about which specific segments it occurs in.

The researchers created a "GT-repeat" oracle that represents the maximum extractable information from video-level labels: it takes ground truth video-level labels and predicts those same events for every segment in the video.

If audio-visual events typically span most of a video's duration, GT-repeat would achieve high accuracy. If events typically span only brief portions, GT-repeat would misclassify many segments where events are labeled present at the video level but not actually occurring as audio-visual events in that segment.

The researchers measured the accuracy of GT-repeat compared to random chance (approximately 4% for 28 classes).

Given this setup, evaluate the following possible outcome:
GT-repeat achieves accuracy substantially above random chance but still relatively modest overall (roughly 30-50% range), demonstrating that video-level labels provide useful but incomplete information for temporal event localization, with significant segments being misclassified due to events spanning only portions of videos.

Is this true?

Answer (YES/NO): NO